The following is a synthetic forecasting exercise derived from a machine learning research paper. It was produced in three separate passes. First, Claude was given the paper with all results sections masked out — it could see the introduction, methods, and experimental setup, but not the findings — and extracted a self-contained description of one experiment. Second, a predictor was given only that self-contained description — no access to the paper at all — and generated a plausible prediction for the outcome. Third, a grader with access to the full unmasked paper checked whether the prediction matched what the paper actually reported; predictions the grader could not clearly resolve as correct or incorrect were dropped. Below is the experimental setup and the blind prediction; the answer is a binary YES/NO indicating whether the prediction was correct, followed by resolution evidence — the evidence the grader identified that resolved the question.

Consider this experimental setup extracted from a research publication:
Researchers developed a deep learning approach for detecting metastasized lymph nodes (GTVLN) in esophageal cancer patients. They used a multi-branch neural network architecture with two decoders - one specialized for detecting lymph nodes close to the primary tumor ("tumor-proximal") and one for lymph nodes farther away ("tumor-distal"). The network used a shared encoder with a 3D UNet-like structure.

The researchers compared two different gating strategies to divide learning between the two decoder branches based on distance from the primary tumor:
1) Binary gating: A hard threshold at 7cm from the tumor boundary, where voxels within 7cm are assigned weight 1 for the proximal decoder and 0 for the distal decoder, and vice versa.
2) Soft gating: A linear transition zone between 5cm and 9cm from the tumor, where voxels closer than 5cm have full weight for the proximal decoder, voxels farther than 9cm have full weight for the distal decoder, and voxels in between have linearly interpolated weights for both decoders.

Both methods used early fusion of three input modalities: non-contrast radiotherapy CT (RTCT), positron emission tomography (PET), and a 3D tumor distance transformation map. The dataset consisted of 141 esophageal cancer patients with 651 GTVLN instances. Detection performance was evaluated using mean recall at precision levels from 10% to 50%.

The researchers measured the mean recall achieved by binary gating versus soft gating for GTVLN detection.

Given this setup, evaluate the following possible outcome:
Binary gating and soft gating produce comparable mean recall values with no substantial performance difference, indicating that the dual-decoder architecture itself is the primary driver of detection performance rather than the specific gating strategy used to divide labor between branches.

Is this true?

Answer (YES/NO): NO